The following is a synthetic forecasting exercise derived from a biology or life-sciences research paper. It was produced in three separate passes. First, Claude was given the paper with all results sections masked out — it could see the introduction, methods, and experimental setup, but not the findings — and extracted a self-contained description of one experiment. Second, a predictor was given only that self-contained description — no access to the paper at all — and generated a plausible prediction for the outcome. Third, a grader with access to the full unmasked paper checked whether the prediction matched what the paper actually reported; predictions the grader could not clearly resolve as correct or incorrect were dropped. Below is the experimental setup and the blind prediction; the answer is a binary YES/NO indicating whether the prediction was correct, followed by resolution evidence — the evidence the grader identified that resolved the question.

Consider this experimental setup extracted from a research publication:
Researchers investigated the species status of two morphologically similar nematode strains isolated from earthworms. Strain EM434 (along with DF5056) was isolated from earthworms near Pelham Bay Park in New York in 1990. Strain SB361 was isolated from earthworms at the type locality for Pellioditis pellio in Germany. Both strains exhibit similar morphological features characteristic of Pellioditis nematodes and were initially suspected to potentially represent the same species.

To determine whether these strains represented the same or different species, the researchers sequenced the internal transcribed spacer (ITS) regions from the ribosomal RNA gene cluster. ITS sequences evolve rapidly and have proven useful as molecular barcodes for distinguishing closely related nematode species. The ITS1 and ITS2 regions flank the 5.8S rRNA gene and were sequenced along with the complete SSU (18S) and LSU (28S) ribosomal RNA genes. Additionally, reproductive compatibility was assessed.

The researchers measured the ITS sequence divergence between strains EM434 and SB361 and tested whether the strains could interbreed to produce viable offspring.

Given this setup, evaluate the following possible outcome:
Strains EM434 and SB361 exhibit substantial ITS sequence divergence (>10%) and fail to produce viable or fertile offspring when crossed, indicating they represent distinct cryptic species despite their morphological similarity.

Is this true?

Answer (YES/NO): NO